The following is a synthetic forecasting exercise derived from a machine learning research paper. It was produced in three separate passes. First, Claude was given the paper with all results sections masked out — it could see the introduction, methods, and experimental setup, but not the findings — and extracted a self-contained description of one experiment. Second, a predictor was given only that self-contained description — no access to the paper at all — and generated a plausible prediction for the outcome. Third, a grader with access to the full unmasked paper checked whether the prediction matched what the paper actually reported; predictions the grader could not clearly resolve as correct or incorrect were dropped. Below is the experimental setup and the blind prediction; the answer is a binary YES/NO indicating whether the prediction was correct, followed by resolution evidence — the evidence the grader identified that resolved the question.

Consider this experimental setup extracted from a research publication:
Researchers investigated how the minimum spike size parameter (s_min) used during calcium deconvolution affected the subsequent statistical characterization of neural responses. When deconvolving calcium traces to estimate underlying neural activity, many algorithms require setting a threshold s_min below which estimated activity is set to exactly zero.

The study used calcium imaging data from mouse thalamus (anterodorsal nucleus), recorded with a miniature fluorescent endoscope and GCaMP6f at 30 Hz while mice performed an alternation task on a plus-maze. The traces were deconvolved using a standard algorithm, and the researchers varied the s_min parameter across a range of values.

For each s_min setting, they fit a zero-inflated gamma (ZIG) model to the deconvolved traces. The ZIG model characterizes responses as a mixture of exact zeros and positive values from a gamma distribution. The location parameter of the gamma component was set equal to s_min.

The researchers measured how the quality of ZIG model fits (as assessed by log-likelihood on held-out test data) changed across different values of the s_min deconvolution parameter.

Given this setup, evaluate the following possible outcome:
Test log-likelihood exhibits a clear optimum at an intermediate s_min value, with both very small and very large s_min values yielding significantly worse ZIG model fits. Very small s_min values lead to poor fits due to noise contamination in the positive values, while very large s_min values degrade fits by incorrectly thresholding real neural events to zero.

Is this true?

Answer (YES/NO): NO